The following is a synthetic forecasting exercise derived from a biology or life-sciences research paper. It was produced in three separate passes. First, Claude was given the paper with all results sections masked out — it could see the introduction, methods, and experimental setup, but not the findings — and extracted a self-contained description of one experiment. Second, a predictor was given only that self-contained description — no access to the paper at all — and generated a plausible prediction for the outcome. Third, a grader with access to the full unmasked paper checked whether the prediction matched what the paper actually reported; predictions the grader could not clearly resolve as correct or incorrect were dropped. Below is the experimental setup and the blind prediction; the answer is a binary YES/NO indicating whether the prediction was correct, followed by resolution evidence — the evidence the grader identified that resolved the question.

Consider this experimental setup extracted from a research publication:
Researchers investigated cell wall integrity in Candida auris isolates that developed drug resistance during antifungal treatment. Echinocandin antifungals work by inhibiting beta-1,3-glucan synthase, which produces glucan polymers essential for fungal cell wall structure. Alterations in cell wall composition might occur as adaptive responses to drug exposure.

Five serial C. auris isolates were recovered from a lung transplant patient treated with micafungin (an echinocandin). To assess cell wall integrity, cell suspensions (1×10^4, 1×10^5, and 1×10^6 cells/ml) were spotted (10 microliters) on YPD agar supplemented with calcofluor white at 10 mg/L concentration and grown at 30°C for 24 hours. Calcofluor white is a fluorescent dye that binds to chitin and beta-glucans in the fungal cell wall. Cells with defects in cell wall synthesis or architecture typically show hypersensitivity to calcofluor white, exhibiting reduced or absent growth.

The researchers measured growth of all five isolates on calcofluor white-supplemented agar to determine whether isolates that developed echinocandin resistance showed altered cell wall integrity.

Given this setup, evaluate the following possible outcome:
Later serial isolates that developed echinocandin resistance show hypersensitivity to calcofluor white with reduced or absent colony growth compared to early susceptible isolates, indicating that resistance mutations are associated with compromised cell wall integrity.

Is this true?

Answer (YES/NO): NO